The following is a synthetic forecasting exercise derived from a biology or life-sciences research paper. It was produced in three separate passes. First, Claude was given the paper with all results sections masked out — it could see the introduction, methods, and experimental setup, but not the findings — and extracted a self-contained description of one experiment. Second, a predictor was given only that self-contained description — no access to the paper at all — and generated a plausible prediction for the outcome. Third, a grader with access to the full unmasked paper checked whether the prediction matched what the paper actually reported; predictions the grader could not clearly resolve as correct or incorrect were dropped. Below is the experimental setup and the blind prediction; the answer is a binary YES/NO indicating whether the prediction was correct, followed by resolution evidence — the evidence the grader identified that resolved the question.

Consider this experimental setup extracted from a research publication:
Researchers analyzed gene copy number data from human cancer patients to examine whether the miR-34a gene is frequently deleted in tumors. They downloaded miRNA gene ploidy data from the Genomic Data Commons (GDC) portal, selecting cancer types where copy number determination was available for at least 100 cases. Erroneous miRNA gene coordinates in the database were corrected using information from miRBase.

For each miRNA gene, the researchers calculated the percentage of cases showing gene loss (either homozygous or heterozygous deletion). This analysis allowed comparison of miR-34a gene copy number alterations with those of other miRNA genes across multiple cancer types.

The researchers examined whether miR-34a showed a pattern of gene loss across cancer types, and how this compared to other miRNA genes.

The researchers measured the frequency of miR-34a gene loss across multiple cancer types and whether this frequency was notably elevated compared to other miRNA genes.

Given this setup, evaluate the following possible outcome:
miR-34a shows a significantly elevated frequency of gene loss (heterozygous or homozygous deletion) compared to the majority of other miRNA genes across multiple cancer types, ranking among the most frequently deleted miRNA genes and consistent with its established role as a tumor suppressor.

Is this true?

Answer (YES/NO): NO